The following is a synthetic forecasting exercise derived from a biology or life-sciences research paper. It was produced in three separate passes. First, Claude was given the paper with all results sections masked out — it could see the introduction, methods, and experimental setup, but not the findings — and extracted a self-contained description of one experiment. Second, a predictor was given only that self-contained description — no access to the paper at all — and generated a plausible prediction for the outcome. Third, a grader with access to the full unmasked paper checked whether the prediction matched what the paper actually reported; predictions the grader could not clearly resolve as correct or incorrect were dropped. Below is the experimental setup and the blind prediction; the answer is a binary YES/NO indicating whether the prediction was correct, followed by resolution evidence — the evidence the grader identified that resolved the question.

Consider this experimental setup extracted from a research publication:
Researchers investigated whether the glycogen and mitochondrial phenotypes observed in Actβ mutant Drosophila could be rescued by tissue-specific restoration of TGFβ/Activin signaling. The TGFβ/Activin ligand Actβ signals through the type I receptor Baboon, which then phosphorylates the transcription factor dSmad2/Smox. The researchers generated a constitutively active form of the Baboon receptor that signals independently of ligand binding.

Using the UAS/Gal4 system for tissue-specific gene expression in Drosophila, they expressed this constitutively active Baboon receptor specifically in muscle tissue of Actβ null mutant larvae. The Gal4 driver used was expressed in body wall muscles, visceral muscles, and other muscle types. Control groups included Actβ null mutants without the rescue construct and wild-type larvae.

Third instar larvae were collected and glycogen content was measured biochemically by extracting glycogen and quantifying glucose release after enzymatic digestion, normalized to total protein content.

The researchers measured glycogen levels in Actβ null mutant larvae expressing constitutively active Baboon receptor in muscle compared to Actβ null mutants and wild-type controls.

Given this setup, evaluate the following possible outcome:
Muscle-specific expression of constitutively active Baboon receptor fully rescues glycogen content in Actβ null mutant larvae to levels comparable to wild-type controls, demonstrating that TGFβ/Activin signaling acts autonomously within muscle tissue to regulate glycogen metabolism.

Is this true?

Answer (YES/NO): NO